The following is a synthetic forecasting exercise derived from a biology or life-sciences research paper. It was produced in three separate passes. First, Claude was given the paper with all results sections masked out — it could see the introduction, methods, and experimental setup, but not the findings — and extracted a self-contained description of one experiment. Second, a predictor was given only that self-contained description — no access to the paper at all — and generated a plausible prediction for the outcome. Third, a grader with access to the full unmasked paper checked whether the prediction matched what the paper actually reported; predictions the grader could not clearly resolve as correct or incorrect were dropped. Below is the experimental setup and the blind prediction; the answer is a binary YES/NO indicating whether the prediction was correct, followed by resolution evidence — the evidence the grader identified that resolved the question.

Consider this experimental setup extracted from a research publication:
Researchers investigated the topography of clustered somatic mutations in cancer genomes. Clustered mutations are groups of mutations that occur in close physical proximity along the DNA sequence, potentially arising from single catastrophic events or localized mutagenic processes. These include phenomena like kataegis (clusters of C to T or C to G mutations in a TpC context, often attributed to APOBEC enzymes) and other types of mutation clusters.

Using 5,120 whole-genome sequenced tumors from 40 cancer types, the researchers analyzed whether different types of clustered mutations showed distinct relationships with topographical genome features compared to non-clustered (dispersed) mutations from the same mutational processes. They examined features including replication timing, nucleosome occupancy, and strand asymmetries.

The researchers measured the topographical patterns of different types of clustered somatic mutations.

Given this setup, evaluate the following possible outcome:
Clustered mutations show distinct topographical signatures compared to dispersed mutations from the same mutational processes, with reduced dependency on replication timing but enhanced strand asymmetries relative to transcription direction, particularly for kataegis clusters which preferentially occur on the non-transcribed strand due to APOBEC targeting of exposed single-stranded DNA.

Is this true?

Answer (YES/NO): NO